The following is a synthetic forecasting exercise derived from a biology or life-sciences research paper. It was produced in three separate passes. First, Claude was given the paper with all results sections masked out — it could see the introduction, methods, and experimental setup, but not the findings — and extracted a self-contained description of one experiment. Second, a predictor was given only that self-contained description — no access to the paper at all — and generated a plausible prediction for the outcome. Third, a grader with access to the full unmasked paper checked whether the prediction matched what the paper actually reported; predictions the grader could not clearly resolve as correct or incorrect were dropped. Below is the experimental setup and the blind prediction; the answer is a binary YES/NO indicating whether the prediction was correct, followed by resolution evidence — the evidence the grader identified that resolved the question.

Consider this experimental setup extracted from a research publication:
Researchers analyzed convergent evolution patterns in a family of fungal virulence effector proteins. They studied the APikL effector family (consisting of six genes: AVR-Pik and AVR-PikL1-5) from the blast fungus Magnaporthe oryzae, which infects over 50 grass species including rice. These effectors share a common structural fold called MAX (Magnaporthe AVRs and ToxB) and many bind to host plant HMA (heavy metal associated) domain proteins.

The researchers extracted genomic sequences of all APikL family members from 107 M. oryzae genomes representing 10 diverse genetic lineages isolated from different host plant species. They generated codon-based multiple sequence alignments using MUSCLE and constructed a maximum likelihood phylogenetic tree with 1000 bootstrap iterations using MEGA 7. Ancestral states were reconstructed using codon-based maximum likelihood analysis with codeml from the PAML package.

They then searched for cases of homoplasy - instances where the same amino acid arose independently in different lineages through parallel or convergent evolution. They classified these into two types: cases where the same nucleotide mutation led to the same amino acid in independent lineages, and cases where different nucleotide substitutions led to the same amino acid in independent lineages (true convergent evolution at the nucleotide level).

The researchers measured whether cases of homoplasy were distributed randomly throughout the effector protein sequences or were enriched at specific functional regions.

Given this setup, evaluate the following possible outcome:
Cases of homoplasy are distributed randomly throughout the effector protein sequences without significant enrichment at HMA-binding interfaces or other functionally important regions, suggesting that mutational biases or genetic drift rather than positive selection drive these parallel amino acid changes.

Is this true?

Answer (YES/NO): NO